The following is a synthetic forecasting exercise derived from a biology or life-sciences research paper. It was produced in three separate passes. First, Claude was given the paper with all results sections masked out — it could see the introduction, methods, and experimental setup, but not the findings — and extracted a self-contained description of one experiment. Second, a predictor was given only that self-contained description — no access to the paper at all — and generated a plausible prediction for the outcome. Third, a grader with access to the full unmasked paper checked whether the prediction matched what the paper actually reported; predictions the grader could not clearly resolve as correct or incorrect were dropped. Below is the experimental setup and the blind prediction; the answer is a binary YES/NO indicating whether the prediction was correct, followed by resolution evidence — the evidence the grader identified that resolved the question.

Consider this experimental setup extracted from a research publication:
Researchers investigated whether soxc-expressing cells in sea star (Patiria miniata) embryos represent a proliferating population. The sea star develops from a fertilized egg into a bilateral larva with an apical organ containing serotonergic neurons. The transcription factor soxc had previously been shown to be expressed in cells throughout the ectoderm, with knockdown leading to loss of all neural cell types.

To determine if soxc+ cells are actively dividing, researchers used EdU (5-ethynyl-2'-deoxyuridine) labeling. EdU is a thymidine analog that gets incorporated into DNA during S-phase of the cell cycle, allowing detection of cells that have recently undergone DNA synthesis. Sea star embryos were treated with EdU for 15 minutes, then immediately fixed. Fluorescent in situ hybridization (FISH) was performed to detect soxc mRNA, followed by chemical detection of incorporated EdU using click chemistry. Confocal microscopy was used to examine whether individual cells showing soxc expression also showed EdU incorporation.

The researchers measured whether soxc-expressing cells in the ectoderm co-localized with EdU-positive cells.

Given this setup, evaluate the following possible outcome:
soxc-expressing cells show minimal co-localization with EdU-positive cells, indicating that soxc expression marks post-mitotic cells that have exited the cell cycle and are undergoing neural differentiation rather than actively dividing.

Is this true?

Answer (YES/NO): NO